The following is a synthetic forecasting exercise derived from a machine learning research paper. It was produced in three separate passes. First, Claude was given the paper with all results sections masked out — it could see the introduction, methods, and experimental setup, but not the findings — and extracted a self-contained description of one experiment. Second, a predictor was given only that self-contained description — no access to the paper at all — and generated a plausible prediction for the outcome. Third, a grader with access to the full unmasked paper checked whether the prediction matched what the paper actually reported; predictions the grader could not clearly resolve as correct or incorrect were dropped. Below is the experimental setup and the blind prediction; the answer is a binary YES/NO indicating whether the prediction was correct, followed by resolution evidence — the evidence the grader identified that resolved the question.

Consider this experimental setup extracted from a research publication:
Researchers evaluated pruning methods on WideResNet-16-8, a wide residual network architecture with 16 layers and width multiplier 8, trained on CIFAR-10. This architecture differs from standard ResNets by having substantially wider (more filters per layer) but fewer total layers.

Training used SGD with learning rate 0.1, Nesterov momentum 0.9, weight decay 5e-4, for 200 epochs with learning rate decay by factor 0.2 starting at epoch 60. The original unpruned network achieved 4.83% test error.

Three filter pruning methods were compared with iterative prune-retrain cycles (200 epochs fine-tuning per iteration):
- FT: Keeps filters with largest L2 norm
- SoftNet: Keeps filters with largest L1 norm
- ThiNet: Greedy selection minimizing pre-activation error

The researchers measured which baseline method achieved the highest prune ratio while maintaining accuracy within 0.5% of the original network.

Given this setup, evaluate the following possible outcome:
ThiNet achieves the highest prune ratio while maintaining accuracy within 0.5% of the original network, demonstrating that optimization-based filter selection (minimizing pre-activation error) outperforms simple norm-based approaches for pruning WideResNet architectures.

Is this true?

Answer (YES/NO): NO